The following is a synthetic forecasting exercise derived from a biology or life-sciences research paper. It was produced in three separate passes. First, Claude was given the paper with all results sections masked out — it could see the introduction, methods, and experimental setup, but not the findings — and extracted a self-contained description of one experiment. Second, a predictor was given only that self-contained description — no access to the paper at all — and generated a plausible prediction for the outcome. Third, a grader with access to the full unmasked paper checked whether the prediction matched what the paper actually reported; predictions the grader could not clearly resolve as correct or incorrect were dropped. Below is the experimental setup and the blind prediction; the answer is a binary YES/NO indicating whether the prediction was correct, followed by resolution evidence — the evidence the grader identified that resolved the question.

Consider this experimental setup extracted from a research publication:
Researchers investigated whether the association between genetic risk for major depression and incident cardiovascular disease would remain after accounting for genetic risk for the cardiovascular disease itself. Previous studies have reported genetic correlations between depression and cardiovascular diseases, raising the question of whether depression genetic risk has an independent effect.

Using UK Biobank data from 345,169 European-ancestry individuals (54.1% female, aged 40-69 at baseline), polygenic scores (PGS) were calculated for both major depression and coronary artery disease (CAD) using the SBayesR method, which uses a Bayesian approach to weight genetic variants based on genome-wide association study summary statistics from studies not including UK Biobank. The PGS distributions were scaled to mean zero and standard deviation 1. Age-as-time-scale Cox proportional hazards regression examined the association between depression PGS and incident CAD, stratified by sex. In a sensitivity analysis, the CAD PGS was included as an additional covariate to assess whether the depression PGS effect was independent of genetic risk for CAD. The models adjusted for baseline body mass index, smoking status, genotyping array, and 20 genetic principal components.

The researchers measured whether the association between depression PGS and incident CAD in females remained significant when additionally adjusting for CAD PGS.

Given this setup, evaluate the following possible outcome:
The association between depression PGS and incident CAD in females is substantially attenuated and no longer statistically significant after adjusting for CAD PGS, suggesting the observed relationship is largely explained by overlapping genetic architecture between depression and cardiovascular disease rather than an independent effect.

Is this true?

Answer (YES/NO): NO